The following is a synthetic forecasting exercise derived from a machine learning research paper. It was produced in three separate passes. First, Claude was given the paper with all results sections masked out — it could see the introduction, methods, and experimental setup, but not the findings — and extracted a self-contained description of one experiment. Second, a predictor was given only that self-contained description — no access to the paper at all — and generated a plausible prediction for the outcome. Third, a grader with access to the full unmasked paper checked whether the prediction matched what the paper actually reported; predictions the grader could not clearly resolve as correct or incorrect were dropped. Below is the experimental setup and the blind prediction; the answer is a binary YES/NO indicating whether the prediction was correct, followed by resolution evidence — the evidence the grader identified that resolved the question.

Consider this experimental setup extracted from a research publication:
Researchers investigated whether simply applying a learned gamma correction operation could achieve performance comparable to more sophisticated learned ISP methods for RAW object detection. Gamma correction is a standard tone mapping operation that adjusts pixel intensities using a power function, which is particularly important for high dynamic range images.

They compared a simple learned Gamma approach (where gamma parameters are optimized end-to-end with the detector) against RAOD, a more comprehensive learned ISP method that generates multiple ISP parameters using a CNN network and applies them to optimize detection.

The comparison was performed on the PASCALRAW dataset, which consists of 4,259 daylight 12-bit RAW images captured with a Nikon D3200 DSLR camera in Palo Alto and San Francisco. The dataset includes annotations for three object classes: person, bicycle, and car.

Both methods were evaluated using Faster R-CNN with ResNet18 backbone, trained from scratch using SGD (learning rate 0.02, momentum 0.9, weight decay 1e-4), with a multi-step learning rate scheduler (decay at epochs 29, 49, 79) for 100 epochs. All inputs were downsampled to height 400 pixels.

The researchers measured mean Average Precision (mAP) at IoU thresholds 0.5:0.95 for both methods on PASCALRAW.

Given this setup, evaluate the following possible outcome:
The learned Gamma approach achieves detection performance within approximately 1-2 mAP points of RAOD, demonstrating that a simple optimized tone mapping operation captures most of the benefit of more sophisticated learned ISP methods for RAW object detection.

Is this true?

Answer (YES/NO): YES